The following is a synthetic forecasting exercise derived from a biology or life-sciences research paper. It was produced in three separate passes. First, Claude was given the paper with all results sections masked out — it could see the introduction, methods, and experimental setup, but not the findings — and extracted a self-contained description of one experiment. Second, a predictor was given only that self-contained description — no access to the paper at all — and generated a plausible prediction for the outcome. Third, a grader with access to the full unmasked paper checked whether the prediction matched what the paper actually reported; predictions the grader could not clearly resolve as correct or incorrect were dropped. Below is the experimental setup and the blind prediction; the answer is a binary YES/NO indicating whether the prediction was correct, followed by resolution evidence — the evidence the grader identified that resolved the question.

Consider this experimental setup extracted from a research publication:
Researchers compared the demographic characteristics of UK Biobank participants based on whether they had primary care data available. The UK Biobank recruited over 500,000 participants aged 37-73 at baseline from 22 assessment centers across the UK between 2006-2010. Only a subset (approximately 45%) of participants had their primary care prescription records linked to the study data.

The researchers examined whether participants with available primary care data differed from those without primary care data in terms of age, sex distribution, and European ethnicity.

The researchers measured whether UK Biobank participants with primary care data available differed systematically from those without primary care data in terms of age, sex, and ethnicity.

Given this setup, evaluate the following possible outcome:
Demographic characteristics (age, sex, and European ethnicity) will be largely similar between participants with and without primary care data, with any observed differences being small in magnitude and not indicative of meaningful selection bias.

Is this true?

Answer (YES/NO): NO